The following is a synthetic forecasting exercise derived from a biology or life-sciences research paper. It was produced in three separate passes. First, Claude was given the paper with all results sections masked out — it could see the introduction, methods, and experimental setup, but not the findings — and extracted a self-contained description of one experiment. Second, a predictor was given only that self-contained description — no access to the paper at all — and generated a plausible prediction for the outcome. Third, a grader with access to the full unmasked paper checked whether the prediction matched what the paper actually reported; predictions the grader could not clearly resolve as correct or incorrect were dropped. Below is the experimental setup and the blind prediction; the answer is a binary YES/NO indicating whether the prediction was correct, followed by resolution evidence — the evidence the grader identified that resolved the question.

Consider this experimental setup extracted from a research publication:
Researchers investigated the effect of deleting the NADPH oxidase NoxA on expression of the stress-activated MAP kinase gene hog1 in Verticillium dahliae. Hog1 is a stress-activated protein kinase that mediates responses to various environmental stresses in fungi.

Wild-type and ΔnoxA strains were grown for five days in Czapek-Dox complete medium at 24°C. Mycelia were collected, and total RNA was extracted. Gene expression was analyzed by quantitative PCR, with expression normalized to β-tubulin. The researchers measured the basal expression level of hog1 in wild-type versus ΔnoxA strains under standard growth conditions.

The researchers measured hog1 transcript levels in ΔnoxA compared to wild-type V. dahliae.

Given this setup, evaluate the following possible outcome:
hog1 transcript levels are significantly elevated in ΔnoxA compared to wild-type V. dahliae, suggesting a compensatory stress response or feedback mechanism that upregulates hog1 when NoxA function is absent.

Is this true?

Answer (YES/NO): NO